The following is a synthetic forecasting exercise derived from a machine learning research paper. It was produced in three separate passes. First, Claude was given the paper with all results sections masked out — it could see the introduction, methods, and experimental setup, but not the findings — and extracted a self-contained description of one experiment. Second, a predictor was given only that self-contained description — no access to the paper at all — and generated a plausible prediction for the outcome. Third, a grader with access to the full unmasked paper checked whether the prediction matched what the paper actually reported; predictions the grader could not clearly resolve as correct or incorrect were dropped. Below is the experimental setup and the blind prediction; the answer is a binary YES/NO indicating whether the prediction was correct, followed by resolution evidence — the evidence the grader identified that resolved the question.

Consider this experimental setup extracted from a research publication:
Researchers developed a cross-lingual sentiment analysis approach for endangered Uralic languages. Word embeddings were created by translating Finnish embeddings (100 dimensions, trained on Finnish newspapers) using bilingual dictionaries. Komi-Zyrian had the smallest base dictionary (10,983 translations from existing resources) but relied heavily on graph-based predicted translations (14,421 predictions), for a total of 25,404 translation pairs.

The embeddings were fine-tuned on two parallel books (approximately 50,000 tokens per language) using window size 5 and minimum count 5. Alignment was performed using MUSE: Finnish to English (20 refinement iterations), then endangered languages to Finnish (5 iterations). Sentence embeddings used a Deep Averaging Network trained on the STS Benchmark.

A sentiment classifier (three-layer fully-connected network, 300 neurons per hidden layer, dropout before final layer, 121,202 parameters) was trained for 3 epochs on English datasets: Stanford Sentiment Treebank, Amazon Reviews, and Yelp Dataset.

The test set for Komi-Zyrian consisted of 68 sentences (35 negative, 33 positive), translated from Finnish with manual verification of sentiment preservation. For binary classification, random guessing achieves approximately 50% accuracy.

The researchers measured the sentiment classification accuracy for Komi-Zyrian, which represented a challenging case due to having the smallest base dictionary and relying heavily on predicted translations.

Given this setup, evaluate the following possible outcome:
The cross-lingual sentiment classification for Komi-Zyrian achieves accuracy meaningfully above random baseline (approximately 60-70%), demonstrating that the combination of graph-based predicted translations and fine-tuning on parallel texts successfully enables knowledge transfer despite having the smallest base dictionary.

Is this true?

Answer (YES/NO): NO